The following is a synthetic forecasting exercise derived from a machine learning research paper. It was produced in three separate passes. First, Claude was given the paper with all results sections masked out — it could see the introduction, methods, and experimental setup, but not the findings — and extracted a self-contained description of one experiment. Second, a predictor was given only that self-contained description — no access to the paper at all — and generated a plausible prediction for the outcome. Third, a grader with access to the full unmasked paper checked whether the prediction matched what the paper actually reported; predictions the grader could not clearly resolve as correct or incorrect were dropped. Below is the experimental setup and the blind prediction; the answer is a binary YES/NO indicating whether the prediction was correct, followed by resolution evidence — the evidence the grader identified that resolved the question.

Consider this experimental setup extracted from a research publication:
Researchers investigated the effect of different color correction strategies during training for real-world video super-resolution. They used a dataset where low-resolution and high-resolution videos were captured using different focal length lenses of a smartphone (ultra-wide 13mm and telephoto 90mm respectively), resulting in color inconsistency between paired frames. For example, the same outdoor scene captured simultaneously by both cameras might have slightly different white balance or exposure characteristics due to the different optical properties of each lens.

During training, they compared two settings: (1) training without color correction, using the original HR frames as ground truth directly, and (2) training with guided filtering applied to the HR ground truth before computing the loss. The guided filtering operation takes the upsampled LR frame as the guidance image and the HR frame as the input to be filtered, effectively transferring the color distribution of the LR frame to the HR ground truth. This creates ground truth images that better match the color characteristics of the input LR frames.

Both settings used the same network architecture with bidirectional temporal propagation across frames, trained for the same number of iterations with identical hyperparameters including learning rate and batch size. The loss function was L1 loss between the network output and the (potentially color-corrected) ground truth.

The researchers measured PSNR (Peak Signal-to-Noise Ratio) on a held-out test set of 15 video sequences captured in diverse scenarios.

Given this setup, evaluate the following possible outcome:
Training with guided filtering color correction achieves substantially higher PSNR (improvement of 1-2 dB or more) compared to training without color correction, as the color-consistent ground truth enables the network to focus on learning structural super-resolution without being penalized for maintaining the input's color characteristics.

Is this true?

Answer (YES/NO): NO